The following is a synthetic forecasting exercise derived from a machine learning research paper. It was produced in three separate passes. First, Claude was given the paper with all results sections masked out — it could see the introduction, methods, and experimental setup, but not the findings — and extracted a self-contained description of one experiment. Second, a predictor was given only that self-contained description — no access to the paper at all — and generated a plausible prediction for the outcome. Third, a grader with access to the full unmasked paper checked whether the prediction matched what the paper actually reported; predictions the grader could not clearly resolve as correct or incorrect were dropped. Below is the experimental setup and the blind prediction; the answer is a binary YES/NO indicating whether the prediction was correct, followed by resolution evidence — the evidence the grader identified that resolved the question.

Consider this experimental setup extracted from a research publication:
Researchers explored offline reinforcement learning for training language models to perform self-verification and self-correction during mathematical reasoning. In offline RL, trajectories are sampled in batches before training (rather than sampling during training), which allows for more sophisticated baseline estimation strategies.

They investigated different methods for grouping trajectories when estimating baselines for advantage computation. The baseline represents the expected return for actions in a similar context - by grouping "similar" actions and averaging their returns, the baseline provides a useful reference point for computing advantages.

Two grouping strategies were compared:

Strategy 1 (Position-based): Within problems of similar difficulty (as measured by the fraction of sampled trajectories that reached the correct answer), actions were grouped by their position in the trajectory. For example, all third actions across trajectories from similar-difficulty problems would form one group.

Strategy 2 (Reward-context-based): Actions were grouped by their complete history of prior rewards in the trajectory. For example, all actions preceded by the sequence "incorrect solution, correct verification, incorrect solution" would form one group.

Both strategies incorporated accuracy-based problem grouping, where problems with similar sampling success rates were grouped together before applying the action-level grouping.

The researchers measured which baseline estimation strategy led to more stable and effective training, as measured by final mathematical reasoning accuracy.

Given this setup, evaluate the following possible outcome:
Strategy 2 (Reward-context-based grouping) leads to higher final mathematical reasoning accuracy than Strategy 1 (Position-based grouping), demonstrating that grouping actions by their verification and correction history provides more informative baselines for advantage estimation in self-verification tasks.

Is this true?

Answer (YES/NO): NO